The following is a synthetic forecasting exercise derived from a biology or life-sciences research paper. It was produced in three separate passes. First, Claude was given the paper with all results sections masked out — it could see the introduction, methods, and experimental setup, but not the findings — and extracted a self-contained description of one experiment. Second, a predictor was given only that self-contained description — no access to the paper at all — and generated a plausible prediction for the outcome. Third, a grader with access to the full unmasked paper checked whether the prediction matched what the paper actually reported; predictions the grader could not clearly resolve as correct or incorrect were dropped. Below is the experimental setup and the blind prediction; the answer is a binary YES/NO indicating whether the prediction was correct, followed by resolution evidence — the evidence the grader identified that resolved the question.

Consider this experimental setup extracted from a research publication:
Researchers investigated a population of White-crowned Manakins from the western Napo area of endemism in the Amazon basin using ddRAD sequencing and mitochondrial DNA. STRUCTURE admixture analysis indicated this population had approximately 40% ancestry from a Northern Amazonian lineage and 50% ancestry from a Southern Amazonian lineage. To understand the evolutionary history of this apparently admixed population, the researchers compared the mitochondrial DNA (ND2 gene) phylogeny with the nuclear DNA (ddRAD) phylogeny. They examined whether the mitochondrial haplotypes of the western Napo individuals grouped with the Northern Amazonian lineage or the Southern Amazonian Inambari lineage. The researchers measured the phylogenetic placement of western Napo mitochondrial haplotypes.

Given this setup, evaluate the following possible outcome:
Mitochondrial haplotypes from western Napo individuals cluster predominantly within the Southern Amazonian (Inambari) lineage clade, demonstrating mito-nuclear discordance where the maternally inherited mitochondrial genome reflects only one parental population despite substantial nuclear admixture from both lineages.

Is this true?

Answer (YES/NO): YES